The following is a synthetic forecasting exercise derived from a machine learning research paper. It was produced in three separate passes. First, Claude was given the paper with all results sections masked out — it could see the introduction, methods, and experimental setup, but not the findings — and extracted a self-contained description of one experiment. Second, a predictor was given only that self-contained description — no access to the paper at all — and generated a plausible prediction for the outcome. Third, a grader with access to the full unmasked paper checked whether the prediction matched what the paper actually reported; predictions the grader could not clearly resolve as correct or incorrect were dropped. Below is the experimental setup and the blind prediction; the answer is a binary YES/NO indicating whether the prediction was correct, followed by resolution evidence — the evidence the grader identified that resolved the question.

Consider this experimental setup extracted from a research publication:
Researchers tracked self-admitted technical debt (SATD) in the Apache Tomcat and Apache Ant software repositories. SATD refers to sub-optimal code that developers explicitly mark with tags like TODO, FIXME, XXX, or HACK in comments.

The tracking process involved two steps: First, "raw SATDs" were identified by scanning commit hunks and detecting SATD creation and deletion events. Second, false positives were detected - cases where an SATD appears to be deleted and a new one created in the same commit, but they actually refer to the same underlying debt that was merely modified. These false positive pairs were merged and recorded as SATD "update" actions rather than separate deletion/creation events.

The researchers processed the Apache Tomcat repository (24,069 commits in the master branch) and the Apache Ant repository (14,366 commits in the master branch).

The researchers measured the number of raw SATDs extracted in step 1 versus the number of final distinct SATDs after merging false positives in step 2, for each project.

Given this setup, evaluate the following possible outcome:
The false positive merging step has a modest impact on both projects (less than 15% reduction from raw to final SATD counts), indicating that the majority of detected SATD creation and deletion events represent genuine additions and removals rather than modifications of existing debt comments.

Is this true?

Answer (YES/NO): NO